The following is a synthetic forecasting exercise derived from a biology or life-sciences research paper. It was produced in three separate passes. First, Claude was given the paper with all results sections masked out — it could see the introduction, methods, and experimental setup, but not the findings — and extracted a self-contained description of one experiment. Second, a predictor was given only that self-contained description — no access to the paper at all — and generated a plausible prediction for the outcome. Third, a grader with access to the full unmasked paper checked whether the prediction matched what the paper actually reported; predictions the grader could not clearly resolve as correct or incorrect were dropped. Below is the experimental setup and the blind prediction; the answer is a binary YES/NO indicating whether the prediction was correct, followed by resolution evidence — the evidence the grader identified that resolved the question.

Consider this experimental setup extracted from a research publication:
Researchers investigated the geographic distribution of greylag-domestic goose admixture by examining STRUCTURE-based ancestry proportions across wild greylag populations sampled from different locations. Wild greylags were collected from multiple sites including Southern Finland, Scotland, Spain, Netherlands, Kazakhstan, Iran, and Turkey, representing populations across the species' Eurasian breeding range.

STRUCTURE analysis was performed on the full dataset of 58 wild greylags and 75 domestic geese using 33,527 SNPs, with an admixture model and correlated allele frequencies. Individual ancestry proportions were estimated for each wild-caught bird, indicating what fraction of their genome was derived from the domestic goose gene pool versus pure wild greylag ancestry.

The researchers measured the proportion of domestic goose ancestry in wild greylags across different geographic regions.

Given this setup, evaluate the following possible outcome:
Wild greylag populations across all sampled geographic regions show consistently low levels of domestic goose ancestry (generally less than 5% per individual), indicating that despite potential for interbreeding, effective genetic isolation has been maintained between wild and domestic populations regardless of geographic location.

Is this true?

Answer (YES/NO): NO